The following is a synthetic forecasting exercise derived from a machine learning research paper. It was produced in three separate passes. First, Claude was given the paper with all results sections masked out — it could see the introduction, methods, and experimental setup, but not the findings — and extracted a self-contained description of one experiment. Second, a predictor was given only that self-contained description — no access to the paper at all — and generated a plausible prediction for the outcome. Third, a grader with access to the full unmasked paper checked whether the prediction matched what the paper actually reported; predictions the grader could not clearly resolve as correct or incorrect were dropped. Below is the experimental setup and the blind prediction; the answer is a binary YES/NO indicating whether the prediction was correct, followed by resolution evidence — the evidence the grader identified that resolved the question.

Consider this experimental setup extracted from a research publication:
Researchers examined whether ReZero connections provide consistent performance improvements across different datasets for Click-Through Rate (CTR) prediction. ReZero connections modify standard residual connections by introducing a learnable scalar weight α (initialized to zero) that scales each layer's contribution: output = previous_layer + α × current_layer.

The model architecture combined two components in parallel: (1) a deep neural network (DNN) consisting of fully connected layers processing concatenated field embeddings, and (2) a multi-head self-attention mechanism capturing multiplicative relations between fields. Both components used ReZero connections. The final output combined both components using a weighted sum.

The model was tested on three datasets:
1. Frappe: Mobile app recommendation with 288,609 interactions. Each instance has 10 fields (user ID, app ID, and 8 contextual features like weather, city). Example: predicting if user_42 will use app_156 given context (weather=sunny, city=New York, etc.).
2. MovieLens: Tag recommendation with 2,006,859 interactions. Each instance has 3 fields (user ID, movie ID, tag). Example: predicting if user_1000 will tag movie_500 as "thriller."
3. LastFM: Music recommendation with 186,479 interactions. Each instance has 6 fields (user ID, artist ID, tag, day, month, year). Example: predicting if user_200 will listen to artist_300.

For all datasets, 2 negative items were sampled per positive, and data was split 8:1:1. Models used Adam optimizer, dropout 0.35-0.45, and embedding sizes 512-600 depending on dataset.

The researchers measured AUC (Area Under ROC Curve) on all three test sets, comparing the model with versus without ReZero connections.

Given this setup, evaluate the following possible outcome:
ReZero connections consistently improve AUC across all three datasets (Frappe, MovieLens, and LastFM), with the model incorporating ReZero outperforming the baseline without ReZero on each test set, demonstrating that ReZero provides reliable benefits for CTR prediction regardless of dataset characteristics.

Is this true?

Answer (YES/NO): NO